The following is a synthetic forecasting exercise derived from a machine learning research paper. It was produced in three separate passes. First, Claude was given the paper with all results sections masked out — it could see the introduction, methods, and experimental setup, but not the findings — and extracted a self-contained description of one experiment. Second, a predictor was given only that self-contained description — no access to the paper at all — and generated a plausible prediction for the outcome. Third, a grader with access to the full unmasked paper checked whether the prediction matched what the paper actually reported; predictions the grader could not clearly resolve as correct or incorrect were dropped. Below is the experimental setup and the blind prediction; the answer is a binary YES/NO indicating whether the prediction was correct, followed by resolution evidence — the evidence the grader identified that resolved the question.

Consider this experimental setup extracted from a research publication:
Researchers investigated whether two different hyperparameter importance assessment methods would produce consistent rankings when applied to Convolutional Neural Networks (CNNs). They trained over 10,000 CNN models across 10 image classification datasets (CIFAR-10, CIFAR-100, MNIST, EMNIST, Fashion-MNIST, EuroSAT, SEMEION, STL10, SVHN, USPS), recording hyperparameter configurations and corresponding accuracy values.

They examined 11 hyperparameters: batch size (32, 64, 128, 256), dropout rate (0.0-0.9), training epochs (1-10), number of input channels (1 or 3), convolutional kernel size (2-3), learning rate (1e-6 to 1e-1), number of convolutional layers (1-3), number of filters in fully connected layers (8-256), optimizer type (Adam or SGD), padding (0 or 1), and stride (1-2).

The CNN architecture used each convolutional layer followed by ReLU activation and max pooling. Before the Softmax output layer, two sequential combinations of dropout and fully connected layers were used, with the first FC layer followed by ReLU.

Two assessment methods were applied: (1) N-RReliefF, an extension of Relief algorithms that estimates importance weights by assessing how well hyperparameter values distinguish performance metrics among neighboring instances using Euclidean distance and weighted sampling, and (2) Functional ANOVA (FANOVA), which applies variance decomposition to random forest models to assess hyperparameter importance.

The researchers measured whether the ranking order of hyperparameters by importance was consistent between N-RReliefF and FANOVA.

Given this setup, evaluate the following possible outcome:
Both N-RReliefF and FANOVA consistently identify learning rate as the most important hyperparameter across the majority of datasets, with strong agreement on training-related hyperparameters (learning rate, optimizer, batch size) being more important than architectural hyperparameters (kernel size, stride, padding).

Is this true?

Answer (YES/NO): NO